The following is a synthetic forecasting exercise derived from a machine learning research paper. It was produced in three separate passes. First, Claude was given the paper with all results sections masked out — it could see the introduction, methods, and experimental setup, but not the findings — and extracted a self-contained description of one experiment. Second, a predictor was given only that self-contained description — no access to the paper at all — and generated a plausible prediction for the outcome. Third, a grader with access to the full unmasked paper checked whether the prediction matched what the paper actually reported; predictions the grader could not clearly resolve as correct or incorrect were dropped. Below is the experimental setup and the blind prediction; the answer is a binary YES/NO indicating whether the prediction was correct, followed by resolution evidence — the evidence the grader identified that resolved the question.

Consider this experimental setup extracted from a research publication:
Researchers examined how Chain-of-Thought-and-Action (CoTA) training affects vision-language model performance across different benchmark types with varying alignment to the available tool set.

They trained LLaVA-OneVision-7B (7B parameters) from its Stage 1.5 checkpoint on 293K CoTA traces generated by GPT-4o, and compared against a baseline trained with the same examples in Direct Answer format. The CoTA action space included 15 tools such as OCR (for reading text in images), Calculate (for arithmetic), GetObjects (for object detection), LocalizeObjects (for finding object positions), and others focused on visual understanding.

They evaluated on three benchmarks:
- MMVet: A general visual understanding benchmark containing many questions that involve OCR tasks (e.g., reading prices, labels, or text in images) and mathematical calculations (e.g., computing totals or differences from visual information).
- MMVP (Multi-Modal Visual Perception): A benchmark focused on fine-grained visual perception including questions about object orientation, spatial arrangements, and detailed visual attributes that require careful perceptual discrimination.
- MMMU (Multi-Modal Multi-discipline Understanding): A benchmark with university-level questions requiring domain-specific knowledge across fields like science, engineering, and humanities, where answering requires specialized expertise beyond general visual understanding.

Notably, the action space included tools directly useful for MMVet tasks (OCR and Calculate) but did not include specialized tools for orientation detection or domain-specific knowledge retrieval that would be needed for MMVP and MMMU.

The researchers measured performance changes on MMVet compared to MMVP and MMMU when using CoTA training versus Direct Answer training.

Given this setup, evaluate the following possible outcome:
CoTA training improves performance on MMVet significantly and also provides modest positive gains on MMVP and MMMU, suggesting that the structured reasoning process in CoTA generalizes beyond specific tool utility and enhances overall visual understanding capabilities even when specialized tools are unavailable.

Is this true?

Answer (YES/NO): NO